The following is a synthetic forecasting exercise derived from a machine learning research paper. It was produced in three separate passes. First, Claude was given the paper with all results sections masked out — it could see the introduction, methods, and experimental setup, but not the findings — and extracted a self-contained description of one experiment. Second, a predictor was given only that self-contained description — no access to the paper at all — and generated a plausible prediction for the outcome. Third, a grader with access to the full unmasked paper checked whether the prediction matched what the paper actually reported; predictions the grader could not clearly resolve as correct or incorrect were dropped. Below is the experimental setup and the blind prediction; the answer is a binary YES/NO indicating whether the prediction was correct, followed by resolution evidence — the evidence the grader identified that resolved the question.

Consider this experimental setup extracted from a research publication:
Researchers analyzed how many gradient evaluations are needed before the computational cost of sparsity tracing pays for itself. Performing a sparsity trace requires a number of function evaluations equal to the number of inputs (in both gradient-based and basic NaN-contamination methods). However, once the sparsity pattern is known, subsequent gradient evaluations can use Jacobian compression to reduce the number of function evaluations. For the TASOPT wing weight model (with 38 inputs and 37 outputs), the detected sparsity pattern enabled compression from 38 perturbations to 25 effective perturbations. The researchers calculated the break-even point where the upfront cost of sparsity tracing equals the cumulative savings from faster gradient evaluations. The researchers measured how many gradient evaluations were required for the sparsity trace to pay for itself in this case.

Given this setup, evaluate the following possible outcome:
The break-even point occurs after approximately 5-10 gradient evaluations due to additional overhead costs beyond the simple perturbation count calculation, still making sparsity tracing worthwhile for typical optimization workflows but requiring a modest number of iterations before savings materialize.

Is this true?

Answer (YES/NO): NO